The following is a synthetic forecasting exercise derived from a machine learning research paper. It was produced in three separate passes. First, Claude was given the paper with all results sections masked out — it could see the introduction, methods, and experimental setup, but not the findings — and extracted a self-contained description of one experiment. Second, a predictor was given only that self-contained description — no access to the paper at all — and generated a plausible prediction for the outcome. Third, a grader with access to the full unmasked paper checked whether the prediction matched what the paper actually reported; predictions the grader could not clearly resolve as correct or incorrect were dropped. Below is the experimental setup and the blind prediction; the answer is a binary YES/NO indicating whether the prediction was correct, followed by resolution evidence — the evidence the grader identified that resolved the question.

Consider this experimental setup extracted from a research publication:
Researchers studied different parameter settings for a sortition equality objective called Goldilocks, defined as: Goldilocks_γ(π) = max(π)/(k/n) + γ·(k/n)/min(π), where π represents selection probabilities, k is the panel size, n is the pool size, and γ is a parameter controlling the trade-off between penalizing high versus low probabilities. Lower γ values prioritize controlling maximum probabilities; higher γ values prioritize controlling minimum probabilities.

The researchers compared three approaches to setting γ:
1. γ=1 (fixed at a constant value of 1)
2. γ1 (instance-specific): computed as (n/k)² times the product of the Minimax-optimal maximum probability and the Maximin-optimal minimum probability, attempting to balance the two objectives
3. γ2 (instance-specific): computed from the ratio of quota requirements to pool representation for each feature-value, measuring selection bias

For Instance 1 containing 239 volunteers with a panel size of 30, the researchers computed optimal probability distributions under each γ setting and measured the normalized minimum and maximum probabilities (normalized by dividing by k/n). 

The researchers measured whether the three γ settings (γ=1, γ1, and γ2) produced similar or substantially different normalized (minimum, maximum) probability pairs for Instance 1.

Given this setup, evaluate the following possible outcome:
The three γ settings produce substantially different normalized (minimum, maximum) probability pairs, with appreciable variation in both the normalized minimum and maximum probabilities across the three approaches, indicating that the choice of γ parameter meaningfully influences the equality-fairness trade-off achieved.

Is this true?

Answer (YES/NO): NO